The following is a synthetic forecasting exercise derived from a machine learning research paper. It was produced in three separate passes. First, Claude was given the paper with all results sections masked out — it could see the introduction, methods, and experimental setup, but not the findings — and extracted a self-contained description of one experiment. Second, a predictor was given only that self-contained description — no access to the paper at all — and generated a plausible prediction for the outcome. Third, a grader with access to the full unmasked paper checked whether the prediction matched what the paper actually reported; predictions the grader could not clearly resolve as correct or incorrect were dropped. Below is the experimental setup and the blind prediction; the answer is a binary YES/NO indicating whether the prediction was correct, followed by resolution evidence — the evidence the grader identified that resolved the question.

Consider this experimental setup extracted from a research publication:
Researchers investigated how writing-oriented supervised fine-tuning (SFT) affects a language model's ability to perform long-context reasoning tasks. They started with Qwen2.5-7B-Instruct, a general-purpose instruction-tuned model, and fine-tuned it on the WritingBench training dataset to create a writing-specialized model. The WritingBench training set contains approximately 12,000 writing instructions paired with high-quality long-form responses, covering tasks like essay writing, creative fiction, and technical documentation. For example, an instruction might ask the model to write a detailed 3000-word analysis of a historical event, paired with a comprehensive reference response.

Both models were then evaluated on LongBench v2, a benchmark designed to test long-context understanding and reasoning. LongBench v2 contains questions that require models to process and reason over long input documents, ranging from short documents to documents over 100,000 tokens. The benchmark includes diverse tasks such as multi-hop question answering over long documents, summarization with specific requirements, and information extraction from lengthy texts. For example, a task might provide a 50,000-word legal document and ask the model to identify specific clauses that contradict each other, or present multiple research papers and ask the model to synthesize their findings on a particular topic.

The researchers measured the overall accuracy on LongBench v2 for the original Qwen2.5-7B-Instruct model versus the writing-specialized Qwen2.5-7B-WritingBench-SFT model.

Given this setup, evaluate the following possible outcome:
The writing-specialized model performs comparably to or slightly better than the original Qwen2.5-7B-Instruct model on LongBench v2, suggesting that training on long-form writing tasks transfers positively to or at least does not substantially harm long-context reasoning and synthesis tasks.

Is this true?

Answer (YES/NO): NO